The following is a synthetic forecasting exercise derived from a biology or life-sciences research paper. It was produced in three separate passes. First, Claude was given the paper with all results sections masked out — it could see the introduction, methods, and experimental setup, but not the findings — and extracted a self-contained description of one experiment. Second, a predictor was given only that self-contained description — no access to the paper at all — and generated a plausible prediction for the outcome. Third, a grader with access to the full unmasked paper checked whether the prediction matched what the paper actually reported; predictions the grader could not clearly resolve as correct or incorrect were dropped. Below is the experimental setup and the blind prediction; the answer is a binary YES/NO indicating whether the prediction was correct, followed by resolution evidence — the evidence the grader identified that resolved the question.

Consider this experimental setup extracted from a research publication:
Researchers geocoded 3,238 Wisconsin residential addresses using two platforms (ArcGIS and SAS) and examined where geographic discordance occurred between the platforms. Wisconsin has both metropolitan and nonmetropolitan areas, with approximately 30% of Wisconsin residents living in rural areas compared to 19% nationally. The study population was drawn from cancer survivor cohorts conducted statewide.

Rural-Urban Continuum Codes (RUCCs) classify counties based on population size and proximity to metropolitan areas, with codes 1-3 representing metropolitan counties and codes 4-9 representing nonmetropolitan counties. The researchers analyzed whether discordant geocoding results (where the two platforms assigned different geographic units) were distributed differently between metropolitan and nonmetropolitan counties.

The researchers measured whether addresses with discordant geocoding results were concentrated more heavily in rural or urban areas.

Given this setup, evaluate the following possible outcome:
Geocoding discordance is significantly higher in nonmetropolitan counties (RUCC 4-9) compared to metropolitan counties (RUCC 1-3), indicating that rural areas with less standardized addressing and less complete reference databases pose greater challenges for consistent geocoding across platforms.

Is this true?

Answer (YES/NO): YES